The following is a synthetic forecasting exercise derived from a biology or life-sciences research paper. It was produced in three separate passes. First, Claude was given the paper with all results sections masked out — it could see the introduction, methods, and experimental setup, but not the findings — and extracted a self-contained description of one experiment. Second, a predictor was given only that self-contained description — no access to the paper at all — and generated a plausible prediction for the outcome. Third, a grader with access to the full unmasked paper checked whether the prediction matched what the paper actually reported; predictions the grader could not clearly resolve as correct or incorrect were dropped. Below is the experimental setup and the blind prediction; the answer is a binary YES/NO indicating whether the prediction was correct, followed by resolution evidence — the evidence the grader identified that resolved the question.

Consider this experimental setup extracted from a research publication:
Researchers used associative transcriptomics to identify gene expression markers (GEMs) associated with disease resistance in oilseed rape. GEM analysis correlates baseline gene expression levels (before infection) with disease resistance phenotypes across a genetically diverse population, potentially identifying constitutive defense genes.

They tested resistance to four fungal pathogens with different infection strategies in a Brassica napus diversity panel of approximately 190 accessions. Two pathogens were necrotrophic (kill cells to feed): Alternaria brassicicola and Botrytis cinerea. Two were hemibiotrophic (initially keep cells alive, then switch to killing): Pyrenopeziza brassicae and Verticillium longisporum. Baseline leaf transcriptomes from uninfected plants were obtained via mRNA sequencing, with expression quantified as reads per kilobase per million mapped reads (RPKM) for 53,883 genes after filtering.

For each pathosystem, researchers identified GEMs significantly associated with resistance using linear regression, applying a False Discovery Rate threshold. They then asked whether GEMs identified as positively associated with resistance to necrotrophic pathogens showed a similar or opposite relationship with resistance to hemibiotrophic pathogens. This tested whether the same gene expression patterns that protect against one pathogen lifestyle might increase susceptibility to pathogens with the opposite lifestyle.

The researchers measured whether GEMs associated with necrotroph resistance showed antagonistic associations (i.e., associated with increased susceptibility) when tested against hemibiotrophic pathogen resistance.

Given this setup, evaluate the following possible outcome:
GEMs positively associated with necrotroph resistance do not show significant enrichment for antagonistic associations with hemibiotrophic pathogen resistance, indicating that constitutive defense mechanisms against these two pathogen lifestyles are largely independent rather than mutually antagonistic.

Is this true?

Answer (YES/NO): NO